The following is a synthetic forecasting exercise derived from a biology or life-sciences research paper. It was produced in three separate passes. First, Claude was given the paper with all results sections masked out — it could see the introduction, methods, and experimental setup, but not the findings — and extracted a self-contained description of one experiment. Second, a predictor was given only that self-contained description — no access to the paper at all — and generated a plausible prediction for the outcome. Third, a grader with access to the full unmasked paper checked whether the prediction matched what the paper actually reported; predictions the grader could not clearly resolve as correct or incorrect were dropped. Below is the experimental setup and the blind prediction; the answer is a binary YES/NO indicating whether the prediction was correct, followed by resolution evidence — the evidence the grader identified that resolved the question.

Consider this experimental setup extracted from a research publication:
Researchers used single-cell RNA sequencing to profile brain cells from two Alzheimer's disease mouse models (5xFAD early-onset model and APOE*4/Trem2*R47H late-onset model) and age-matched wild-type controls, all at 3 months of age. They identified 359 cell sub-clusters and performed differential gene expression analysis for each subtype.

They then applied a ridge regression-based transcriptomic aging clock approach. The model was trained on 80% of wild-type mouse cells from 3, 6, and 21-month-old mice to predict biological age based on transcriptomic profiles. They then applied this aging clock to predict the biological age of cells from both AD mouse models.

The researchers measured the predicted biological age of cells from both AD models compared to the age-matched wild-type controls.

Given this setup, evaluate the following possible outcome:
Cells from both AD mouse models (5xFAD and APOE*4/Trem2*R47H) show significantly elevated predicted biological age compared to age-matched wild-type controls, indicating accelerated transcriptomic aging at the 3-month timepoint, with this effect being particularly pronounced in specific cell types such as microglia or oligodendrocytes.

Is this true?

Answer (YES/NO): NO